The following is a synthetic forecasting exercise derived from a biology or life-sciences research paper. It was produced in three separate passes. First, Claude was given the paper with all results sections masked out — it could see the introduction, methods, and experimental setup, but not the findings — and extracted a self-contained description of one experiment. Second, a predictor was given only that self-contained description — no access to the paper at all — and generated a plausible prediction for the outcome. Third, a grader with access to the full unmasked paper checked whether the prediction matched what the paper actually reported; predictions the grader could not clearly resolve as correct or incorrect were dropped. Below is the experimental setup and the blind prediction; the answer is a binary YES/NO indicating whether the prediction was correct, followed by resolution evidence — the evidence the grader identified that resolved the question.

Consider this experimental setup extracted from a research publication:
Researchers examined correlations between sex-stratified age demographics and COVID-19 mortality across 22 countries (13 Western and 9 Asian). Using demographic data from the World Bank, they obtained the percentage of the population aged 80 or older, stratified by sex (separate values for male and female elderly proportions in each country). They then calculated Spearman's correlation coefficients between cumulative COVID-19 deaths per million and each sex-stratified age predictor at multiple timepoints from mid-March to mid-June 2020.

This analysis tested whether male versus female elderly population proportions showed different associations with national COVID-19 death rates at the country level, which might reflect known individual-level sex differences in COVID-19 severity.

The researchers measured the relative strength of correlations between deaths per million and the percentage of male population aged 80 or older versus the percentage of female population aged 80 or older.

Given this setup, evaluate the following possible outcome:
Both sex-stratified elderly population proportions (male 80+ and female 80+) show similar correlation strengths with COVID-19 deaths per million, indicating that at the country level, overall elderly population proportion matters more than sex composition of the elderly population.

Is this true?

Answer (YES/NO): NO